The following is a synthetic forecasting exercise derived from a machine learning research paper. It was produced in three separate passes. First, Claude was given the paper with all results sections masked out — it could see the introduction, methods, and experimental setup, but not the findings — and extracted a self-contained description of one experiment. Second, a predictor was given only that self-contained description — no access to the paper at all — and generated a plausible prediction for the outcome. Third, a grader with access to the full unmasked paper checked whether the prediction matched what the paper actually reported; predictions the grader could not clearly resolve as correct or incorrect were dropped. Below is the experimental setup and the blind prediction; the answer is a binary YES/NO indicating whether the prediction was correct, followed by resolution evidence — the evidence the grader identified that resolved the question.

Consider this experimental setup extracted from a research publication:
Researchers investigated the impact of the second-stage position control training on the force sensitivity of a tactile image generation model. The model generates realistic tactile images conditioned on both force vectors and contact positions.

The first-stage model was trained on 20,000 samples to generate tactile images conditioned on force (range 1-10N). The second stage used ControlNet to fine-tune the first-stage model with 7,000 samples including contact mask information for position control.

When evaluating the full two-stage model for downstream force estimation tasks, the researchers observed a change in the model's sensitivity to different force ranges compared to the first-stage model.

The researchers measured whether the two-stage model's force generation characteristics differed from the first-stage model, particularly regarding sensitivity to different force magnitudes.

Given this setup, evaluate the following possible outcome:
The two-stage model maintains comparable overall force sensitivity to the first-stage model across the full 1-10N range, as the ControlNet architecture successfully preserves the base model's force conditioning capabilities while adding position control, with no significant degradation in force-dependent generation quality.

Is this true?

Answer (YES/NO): NO